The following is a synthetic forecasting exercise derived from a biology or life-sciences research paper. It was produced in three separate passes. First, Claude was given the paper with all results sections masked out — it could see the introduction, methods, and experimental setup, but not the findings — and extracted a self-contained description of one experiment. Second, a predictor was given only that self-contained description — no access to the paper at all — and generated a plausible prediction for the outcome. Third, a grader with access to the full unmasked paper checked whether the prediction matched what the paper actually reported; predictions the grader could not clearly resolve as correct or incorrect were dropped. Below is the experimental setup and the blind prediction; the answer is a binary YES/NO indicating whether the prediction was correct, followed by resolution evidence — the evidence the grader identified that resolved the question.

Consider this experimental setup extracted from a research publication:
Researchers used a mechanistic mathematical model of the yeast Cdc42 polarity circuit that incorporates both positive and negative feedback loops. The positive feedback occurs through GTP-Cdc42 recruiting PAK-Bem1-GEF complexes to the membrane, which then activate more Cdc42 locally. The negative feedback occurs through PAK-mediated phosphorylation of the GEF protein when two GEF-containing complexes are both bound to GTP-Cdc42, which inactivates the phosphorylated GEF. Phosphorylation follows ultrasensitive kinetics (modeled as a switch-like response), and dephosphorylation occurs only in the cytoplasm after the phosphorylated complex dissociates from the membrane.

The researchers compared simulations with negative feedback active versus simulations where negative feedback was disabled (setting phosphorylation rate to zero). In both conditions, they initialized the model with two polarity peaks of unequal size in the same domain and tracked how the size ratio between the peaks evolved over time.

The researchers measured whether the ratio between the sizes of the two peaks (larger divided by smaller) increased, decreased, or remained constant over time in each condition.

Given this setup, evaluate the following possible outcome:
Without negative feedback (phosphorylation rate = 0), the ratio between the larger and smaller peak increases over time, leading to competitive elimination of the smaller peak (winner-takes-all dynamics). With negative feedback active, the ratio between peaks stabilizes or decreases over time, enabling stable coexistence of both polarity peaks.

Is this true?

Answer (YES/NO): NO